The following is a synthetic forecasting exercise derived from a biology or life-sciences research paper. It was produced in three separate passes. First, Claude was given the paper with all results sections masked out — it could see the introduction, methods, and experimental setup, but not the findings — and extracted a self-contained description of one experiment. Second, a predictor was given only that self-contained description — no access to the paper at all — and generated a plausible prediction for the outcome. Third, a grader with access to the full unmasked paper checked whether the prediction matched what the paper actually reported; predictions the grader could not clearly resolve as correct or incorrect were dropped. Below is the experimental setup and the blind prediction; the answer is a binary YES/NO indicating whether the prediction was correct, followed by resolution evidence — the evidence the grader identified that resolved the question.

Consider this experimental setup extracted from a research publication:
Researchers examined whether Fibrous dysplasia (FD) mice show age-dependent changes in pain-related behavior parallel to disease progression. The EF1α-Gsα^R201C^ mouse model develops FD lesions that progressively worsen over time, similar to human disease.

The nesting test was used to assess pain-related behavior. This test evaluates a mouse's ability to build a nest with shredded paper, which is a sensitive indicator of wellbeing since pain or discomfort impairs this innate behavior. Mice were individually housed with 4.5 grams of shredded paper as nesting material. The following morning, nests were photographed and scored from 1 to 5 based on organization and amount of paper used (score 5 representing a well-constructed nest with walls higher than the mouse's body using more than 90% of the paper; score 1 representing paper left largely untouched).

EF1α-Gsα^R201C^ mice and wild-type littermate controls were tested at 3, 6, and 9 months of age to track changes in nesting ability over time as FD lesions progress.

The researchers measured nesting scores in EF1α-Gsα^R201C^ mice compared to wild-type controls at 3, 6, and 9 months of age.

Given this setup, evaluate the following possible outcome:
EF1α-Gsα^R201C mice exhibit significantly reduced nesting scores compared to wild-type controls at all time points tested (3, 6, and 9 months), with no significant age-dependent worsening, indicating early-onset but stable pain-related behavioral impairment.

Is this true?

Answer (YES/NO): YES